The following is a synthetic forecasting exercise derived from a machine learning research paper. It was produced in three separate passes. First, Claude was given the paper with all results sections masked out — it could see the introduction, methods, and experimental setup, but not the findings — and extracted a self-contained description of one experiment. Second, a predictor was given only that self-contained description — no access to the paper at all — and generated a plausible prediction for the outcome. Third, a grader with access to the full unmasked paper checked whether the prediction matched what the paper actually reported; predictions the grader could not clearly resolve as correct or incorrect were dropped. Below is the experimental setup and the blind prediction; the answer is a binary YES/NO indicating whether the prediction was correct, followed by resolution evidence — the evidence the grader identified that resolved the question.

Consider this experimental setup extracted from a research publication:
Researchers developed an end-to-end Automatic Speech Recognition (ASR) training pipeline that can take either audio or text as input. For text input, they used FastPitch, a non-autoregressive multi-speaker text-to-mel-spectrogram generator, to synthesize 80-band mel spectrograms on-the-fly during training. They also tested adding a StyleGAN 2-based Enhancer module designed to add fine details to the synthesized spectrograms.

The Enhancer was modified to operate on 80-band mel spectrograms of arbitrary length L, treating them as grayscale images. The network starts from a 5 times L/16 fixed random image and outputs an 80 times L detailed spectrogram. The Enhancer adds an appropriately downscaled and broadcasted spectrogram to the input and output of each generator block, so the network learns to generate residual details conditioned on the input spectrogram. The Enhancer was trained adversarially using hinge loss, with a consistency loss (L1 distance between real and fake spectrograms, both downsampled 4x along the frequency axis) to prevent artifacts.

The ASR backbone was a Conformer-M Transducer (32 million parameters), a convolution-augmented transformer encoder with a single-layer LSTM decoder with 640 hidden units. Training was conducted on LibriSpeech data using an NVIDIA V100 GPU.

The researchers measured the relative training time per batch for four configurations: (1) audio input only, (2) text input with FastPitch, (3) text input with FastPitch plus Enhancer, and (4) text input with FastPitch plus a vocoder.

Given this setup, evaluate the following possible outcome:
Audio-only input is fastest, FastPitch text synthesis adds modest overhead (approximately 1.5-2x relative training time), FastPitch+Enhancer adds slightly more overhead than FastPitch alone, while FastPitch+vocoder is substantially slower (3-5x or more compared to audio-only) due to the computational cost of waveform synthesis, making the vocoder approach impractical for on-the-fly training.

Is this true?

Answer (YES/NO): NO